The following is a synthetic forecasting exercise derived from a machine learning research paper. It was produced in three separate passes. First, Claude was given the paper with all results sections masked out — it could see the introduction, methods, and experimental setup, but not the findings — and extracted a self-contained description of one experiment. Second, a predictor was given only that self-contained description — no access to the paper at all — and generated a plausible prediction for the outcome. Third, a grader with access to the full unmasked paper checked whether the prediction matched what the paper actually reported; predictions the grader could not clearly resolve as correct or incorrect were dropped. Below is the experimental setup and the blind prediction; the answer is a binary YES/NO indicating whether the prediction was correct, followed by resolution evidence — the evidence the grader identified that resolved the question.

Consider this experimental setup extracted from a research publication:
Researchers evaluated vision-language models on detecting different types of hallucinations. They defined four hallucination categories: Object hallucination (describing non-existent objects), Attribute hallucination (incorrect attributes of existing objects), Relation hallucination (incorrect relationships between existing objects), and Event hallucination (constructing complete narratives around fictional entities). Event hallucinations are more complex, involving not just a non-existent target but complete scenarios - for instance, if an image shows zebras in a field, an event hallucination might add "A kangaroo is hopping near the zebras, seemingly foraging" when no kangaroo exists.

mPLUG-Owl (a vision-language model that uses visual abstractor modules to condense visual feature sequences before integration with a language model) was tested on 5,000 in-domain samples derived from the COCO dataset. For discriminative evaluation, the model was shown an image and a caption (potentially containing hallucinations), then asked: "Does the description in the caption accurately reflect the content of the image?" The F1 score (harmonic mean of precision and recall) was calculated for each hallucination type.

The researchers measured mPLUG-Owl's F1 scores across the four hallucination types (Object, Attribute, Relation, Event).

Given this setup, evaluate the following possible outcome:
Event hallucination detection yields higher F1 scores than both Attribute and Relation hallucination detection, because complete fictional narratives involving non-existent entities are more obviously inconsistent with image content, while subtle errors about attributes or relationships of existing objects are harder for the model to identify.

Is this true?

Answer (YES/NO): NO